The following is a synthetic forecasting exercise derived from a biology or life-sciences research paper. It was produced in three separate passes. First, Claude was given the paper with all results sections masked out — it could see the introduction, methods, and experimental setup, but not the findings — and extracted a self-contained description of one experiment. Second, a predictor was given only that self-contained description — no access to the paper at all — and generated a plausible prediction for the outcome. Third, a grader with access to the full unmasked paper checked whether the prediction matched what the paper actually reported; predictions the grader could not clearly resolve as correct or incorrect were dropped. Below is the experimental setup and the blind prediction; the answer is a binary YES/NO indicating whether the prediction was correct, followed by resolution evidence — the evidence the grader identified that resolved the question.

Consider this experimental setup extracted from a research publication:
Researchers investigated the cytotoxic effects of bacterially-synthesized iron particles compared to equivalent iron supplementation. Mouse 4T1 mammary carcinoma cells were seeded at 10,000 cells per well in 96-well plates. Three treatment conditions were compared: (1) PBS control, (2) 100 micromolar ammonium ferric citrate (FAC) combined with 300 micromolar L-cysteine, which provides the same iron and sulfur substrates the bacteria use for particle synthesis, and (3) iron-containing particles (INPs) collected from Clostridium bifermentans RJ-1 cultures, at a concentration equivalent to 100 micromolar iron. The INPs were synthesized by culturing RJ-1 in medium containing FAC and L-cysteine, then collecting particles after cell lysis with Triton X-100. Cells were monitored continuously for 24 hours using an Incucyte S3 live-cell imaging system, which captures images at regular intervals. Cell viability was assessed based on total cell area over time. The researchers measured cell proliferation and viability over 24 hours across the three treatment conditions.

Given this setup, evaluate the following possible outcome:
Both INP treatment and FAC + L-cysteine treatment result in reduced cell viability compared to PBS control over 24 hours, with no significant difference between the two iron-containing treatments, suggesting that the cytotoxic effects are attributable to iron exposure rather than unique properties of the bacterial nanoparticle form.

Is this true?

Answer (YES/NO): NO